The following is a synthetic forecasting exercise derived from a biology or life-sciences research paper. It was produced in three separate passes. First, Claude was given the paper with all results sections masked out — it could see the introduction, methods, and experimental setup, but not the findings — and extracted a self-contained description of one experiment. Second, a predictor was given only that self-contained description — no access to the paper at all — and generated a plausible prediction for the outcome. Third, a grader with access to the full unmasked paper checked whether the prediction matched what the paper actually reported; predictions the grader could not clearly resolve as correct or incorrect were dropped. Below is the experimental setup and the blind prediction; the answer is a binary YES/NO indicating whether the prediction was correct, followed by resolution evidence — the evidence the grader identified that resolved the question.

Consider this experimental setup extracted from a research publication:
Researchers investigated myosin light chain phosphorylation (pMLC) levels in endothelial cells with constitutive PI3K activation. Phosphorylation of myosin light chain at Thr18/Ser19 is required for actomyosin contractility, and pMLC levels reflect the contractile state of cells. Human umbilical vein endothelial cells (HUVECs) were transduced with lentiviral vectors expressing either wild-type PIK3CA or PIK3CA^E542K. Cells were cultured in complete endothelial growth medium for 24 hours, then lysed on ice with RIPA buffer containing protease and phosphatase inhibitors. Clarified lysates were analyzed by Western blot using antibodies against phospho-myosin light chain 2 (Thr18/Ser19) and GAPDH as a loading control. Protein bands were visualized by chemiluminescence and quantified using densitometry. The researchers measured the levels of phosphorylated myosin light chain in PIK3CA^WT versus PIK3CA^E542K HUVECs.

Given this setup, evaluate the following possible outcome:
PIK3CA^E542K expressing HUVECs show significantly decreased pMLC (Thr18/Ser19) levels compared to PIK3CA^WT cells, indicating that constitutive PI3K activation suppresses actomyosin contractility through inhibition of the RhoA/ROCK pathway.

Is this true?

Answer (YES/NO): YES